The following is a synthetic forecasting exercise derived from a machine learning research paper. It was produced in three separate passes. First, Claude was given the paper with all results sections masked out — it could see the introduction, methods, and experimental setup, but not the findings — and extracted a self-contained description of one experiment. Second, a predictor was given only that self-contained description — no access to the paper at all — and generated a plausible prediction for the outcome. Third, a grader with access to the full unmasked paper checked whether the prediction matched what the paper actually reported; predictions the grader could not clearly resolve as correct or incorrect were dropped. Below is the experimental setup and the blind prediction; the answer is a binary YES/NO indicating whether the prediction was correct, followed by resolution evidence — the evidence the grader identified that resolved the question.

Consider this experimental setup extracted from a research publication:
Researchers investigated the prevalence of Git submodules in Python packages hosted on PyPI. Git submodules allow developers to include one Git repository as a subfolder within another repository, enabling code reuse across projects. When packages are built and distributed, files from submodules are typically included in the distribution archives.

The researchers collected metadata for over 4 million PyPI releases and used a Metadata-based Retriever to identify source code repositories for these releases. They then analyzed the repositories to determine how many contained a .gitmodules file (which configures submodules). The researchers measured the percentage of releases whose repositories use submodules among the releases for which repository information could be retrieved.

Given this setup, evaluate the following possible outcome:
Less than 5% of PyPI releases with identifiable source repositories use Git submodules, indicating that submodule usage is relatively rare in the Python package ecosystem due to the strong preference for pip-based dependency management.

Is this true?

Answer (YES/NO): NO